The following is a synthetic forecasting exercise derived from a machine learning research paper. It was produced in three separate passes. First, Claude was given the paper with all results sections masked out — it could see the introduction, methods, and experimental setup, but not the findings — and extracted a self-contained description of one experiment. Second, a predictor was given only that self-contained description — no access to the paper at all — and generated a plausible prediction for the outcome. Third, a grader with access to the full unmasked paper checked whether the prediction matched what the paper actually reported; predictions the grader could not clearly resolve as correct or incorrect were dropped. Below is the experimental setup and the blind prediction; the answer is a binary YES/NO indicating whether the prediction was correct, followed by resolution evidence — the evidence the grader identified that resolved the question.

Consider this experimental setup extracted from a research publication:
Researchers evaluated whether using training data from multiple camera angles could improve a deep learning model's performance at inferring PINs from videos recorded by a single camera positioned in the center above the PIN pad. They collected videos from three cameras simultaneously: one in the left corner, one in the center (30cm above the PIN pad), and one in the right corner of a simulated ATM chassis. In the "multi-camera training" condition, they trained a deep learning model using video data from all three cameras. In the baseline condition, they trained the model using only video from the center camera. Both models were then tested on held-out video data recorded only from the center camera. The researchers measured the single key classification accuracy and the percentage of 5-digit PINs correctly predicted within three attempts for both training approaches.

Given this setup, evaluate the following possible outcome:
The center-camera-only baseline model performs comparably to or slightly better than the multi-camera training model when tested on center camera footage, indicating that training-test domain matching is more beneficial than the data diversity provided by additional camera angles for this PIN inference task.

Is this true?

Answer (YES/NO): YES